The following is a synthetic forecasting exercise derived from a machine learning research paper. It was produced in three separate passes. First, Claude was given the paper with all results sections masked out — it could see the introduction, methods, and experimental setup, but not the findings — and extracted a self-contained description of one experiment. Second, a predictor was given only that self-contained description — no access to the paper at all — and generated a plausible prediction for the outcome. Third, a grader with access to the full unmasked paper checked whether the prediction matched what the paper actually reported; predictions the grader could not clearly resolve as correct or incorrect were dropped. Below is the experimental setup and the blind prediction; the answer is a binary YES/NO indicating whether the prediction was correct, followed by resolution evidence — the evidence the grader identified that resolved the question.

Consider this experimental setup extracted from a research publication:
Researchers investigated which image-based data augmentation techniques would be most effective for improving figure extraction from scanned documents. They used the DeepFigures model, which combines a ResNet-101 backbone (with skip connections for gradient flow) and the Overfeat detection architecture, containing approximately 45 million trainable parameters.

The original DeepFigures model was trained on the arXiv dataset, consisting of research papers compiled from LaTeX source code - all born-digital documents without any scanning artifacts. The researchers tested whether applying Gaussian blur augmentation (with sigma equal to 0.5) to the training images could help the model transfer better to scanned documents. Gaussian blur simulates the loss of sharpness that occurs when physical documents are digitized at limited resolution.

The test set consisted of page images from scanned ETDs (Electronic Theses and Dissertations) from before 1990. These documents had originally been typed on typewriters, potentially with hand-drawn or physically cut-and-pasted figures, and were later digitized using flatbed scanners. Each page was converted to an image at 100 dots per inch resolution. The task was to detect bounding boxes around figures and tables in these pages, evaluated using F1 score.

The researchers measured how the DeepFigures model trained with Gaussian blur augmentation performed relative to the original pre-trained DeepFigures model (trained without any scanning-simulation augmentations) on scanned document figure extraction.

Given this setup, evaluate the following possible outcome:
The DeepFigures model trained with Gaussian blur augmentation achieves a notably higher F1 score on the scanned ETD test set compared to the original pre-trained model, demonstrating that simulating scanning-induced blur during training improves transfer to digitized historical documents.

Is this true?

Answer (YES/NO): YES